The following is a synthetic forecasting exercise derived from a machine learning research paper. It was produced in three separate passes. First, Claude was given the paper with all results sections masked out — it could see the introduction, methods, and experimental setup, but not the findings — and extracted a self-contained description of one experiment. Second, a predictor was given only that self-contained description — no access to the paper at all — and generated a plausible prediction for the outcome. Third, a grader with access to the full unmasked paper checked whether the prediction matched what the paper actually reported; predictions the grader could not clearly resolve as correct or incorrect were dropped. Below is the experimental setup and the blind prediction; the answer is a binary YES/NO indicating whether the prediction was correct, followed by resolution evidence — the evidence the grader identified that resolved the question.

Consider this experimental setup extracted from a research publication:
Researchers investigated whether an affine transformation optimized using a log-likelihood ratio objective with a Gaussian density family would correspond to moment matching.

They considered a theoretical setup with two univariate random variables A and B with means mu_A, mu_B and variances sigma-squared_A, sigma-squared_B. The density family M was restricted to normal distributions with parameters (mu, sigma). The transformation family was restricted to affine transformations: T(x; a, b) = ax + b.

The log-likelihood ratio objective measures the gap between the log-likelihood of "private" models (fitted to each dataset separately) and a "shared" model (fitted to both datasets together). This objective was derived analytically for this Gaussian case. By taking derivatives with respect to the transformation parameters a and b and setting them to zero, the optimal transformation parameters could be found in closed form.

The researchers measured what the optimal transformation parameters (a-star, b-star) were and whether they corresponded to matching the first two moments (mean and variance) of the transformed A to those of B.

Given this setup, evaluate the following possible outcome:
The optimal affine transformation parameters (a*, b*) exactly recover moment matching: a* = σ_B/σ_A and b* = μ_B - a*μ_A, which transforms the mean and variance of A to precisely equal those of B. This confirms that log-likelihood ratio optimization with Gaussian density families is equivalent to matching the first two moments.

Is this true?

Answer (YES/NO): NO